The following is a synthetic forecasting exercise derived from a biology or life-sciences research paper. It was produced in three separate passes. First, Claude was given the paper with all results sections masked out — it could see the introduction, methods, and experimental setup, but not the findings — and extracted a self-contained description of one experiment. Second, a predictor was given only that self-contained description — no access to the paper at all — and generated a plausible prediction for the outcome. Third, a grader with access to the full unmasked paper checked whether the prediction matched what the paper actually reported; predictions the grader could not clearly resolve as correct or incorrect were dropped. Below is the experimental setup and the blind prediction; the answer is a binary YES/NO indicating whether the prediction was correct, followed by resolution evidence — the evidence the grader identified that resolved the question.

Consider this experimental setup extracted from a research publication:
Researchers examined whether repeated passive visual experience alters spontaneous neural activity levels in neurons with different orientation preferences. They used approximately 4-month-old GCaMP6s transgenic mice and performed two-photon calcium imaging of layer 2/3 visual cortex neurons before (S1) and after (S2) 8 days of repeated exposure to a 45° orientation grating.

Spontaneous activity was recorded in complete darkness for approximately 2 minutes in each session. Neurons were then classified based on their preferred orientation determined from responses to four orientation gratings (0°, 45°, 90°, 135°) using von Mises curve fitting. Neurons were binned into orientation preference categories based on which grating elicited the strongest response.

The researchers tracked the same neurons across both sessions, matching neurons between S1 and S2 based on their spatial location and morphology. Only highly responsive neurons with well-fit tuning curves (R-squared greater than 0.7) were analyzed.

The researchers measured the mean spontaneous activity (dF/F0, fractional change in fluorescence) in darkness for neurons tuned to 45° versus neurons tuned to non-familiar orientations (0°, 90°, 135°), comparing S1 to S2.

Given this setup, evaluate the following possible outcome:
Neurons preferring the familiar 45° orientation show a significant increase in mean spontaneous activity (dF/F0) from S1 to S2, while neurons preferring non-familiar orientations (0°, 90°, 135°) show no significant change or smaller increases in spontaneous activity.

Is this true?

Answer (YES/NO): NO